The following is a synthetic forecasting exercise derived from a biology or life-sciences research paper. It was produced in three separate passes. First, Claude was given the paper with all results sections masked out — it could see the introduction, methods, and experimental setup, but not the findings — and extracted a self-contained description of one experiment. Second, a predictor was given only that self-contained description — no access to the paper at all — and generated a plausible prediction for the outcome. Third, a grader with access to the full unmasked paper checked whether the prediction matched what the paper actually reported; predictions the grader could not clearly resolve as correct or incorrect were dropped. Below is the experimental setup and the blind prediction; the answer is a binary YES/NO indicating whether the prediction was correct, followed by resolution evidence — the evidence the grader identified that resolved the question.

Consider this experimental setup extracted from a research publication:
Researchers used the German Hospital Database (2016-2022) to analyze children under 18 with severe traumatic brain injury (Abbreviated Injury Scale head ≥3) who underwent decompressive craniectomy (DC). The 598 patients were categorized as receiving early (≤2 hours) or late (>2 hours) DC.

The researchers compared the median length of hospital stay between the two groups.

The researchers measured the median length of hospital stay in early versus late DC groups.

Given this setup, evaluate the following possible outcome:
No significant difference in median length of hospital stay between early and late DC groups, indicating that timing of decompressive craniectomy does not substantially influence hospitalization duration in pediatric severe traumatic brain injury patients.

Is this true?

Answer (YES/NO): NO